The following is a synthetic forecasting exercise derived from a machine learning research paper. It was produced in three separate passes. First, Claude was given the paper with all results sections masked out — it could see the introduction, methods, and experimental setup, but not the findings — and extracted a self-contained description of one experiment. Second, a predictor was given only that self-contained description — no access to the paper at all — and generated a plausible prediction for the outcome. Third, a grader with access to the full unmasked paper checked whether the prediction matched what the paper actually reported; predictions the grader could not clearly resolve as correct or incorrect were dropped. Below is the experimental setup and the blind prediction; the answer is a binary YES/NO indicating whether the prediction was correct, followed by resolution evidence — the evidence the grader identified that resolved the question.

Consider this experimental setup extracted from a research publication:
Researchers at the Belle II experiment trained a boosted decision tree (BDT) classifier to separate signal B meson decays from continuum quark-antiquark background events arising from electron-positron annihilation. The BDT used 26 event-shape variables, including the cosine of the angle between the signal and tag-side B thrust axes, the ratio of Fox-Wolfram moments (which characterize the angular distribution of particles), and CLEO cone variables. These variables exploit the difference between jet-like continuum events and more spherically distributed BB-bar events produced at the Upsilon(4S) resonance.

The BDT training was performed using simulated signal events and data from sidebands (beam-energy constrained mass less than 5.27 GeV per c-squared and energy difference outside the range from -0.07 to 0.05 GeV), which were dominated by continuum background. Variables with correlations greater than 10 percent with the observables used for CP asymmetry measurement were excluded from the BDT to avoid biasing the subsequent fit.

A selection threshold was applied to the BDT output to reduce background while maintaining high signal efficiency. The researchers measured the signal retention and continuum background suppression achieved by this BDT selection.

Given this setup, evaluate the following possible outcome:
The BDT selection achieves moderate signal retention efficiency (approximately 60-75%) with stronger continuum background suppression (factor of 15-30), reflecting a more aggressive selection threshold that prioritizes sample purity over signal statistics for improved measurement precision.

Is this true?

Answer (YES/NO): NO